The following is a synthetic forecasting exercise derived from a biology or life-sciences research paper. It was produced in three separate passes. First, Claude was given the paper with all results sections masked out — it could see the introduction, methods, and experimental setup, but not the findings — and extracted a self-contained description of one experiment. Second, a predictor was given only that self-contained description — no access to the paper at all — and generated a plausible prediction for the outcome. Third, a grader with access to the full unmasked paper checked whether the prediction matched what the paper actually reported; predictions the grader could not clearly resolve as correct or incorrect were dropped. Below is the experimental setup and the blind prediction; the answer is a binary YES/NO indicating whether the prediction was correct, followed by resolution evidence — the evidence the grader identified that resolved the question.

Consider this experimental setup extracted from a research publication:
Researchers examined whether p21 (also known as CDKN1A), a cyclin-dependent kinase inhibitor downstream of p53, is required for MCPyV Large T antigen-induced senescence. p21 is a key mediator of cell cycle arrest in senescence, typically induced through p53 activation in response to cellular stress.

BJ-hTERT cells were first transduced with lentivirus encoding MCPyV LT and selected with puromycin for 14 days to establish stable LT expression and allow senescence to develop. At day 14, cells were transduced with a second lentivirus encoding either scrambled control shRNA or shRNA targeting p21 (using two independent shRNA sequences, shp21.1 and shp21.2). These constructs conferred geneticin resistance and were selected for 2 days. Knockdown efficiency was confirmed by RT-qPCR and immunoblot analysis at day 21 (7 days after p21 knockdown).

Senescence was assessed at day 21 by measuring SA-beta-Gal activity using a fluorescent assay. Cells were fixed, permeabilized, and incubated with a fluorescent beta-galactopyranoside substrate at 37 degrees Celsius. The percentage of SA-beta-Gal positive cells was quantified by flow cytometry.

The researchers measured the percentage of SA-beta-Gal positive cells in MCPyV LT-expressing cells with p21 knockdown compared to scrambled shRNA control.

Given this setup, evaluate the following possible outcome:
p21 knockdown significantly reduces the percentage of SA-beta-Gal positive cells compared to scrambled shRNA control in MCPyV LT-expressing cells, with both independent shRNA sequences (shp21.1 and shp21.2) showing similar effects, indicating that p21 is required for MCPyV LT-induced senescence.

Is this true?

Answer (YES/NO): NO